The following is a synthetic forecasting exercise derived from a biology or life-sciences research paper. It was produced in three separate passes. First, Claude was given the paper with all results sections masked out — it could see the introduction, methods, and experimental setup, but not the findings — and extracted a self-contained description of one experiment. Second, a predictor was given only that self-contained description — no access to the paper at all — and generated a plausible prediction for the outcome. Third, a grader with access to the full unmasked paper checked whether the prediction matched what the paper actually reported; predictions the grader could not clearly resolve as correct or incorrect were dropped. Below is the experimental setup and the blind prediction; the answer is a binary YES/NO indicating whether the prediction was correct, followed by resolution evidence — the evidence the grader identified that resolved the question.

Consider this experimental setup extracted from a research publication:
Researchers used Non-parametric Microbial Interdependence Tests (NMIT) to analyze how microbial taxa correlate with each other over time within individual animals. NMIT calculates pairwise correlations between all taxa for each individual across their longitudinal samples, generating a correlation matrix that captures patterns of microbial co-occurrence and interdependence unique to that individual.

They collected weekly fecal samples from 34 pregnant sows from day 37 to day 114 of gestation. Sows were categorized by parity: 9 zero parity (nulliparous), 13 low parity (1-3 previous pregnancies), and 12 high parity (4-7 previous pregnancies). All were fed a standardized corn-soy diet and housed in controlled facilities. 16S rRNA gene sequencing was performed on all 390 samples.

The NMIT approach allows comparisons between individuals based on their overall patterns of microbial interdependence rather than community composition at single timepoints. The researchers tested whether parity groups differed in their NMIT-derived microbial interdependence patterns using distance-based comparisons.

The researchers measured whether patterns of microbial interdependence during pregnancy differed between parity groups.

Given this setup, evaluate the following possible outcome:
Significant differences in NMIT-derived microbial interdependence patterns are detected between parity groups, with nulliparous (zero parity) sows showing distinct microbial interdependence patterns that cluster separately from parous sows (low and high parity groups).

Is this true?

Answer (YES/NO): NO